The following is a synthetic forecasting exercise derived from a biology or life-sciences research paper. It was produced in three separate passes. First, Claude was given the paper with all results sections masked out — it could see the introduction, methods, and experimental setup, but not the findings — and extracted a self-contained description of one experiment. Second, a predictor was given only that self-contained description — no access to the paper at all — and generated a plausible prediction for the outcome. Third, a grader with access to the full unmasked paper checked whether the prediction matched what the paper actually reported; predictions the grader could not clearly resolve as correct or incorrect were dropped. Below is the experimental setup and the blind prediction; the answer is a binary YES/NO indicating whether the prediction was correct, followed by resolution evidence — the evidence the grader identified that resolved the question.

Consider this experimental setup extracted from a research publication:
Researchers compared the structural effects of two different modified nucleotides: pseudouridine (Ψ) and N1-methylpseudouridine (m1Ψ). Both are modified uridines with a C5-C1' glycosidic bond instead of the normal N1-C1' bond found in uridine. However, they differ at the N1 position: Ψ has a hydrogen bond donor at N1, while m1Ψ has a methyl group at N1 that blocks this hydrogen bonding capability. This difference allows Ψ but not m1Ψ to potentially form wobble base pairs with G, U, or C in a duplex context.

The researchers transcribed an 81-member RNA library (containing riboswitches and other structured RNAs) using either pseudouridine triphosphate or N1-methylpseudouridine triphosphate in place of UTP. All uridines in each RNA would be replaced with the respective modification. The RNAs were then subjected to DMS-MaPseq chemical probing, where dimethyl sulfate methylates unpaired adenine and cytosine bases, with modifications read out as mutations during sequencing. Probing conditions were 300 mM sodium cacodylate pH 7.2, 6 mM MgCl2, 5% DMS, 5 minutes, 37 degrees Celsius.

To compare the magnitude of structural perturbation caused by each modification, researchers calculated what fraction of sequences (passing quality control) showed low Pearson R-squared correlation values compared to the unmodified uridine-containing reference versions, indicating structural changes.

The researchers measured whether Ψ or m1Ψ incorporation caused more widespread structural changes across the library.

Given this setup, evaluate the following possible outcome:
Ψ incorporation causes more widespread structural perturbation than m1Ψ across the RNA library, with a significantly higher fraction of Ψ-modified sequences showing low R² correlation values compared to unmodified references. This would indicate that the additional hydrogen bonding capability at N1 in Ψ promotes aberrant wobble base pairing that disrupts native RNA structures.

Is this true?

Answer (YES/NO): YES